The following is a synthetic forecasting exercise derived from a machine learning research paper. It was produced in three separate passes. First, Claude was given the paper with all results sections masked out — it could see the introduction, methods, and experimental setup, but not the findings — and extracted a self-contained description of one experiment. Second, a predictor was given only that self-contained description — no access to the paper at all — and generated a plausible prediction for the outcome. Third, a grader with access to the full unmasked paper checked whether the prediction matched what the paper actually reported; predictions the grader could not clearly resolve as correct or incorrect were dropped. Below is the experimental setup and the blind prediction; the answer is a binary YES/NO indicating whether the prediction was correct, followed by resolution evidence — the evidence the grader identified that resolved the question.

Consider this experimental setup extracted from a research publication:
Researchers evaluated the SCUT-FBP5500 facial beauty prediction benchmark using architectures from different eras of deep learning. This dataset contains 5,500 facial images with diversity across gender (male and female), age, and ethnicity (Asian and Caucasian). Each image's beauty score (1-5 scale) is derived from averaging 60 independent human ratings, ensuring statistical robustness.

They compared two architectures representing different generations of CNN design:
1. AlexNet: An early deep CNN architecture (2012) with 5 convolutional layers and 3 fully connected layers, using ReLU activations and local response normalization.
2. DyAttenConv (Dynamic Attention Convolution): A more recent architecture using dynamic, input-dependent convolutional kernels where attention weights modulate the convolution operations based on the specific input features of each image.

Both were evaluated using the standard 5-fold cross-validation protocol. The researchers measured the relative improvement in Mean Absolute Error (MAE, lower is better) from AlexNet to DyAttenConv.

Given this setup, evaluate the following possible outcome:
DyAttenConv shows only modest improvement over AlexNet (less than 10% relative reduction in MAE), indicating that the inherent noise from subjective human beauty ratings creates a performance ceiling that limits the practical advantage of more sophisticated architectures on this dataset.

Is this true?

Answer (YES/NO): NO